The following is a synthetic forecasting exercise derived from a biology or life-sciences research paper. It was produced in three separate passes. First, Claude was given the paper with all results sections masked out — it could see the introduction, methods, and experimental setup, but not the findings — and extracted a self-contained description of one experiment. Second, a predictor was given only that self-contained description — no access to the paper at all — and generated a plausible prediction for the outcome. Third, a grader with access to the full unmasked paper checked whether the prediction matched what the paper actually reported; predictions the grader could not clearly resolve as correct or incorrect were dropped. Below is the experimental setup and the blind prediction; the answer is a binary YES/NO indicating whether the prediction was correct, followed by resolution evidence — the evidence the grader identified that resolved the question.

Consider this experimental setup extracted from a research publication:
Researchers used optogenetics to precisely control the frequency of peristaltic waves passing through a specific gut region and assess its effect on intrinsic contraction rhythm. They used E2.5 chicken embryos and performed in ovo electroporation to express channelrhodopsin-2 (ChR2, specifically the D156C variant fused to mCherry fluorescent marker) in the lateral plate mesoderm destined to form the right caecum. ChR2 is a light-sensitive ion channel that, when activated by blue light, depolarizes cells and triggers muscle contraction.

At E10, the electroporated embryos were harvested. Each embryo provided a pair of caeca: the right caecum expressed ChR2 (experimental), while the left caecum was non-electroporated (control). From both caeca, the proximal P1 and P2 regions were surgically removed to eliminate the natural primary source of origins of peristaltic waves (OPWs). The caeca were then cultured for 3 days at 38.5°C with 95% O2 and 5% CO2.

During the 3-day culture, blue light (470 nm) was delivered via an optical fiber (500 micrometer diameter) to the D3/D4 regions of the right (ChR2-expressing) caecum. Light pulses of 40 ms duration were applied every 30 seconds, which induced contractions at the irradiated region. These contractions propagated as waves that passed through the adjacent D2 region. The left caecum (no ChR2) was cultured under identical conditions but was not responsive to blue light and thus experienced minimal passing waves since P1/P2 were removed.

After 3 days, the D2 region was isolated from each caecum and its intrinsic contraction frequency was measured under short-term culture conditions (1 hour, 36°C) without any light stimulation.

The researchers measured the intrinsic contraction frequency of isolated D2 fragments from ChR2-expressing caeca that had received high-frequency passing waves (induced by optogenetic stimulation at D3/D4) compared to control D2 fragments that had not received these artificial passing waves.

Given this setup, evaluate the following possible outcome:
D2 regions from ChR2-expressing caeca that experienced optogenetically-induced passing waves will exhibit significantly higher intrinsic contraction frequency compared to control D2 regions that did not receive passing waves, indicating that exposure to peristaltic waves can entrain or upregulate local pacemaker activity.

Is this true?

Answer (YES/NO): NO